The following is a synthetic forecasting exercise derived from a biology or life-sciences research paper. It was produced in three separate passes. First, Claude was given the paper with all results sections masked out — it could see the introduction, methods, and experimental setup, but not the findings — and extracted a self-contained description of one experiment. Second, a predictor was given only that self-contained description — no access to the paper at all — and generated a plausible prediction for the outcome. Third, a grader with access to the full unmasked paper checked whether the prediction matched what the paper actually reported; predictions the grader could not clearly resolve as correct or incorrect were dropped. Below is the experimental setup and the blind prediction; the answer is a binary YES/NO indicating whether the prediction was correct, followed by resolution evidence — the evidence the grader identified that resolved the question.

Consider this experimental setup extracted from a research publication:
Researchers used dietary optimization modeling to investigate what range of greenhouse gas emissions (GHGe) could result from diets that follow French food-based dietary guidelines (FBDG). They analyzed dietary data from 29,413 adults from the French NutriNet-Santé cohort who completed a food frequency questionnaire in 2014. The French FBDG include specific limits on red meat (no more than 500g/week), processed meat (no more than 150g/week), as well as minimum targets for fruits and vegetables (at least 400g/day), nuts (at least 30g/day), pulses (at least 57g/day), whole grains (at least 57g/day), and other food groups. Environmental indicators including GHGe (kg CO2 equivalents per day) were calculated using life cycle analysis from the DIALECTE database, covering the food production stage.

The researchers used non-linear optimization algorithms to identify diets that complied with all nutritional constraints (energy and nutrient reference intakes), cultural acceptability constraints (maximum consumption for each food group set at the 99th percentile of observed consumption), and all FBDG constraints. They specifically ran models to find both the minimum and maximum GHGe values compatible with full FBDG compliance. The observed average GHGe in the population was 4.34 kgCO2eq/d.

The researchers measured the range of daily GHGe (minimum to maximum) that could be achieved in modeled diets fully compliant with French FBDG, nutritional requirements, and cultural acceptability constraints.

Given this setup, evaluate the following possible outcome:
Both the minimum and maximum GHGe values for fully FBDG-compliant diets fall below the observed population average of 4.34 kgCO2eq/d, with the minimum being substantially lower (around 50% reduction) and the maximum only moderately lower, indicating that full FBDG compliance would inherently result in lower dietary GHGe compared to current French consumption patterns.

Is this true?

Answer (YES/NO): NO